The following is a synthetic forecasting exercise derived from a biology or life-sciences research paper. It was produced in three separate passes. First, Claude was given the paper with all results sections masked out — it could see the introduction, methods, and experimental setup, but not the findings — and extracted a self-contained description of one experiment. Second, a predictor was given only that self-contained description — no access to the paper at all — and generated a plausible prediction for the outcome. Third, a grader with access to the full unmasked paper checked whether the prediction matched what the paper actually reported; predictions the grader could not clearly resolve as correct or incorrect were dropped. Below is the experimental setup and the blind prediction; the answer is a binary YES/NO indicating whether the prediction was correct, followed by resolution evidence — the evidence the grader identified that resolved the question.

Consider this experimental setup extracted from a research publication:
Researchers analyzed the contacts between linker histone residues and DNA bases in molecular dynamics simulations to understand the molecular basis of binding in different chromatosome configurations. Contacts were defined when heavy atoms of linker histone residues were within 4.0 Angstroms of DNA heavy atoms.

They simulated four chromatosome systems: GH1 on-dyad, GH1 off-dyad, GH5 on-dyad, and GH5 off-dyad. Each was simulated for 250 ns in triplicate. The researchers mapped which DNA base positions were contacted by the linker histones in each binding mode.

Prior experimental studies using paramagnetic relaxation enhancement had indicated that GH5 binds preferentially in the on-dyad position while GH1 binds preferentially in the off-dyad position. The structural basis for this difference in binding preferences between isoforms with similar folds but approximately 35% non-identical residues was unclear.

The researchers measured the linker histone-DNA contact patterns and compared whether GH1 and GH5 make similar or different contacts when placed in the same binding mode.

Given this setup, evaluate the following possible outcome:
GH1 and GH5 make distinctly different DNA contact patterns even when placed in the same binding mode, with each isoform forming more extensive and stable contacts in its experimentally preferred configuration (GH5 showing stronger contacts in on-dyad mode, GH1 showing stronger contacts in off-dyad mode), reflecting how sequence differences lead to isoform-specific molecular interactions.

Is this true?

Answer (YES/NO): NO